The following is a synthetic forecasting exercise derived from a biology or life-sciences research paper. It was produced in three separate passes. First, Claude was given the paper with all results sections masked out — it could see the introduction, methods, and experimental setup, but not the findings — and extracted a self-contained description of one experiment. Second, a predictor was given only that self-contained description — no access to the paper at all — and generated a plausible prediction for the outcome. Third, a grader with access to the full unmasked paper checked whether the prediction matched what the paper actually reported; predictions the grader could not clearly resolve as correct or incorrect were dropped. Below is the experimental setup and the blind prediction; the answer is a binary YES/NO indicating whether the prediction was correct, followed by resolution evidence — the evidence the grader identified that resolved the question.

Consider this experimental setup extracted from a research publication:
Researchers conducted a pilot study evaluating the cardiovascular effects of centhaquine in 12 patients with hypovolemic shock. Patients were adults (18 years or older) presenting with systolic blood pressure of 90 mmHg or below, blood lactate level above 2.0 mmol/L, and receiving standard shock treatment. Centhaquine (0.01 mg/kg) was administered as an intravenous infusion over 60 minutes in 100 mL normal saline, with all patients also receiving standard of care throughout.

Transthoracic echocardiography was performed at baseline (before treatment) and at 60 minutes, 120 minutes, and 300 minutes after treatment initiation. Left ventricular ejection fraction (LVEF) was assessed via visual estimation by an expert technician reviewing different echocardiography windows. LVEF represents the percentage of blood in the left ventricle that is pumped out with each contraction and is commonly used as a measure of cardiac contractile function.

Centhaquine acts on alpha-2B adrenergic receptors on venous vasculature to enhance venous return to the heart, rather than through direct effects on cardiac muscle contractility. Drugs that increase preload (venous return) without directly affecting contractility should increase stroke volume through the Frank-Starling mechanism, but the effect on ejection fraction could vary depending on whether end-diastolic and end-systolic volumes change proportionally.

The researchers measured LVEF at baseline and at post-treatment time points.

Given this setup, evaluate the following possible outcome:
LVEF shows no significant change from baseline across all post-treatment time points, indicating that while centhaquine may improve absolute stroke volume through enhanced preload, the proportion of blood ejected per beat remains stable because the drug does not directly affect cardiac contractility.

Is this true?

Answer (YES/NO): YES